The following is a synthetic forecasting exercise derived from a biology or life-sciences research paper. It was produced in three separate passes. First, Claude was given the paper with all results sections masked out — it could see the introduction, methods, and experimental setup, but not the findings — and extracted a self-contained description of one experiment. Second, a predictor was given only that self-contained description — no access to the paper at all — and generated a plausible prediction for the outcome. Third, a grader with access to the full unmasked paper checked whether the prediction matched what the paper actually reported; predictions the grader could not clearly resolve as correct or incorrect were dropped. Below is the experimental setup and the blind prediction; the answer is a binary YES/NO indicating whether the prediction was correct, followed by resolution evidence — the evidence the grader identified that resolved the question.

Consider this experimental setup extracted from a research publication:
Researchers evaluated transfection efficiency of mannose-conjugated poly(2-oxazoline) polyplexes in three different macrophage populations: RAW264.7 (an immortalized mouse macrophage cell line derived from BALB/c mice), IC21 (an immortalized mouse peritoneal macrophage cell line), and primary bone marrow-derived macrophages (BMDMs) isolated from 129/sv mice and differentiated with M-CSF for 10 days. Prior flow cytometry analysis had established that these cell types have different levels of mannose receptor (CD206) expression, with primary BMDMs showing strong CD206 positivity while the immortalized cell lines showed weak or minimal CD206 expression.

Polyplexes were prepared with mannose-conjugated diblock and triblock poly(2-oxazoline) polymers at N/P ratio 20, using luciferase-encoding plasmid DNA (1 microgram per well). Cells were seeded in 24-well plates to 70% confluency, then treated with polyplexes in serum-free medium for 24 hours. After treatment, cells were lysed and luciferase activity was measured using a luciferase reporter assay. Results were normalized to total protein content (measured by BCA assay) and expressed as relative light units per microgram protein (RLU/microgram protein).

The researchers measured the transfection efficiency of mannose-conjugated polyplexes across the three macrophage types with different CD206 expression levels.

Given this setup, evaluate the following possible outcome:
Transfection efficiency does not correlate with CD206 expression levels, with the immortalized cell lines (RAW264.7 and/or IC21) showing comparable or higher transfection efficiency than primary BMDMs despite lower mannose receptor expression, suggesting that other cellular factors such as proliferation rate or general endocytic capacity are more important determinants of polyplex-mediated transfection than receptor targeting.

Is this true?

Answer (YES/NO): YES